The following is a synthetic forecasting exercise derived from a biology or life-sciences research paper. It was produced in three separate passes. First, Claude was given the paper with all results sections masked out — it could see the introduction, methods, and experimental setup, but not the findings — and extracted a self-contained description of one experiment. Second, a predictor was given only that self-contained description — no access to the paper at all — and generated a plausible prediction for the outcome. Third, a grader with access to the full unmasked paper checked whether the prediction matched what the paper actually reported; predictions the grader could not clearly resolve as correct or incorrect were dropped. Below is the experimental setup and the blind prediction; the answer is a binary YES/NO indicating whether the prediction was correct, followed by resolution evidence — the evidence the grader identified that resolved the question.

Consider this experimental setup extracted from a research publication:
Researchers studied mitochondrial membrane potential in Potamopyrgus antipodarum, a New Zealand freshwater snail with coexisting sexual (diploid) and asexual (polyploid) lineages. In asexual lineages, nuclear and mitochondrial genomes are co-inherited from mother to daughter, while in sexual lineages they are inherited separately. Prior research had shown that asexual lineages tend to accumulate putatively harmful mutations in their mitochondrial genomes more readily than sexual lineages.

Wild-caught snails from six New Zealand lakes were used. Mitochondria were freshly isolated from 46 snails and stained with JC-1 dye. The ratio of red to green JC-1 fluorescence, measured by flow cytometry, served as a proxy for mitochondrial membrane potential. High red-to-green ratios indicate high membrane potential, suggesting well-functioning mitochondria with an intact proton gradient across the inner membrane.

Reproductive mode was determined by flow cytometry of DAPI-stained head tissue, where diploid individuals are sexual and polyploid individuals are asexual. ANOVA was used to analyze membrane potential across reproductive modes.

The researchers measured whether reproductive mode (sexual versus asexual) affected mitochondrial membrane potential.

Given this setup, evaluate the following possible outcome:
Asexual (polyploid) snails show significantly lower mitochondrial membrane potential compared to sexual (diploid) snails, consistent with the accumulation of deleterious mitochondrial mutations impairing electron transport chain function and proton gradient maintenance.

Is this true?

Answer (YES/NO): NO